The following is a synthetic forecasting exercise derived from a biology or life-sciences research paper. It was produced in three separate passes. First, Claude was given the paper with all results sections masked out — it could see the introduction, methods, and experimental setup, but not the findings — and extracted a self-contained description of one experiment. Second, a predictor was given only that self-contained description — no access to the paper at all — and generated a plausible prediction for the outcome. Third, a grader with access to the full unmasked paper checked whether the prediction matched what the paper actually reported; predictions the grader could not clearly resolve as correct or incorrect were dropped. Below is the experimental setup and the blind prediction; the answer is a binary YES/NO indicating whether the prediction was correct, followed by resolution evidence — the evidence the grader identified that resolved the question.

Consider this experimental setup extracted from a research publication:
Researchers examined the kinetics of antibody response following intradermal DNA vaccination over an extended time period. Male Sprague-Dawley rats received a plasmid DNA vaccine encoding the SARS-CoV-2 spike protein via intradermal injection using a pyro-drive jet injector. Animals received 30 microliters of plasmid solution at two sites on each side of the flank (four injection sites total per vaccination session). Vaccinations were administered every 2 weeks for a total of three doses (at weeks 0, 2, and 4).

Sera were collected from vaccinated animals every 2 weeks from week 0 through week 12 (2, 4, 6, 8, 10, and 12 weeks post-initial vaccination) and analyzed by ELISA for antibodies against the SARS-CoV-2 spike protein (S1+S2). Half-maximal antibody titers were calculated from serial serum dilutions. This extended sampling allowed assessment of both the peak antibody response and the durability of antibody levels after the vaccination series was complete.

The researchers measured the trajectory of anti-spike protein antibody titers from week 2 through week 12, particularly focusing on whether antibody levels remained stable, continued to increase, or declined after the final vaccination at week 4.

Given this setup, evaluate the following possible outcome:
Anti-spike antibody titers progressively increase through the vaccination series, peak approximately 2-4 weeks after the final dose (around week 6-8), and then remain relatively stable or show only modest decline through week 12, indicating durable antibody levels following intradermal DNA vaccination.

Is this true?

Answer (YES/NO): YES